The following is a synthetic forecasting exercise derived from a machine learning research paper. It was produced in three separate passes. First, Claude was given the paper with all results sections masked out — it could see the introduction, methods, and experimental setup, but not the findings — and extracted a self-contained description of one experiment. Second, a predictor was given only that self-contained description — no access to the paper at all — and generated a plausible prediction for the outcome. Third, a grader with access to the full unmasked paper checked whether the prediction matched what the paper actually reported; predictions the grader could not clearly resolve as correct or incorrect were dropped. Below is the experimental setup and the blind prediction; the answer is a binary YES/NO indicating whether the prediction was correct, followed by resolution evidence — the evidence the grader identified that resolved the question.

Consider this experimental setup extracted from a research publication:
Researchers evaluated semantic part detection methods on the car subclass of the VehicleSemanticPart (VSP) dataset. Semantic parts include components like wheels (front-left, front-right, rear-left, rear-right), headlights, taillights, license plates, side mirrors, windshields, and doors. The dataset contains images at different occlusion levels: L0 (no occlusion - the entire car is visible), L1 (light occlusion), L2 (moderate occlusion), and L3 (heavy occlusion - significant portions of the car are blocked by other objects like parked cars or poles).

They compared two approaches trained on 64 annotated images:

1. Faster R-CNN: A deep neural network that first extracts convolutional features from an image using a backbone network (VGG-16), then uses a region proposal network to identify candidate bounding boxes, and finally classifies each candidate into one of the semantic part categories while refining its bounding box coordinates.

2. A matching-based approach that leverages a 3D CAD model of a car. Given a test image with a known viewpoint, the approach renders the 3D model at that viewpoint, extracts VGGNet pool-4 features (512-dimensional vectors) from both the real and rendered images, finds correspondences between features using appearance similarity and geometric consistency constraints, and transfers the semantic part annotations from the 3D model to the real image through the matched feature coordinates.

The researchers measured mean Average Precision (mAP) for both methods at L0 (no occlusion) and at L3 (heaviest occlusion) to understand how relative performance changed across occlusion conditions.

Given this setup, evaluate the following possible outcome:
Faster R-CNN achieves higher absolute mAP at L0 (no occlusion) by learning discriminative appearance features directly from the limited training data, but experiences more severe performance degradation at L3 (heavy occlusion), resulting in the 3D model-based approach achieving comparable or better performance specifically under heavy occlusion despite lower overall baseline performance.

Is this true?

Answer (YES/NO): YES